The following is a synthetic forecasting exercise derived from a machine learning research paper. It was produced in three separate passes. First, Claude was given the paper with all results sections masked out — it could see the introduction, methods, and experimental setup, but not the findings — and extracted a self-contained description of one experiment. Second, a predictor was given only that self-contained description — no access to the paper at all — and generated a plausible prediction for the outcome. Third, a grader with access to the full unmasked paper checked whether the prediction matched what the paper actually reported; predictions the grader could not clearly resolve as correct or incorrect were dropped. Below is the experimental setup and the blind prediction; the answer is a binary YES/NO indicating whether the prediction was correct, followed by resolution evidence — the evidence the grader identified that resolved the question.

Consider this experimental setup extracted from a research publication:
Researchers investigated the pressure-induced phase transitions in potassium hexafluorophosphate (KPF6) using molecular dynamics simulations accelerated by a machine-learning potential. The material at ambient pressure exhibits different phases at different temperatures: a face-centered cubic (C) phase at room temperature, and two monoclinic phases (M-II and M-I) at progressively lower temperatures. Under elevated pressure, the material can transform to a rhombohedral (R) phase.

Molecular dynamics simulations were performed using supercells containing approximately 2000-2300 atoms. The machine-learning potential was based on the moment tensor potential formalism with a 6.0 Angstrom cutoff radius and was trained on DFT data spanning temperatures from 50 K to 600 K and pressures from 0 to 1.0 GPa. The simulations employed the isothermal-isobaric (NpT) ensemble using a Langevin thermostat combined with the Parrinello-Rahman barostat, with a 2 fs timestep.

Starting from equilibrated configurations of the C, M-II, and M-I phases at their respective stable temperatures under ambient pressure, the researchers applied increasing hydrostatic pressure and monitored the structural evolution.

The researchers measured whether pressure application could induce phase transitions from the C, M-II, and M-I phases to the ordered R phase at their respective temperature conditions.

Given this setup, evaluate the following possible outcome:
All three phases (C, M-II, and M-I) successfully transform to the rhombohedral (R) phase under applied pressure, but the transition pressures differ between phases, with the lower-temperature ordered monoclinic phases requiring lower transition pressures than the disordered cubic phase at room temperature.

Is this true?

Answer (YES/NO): NO